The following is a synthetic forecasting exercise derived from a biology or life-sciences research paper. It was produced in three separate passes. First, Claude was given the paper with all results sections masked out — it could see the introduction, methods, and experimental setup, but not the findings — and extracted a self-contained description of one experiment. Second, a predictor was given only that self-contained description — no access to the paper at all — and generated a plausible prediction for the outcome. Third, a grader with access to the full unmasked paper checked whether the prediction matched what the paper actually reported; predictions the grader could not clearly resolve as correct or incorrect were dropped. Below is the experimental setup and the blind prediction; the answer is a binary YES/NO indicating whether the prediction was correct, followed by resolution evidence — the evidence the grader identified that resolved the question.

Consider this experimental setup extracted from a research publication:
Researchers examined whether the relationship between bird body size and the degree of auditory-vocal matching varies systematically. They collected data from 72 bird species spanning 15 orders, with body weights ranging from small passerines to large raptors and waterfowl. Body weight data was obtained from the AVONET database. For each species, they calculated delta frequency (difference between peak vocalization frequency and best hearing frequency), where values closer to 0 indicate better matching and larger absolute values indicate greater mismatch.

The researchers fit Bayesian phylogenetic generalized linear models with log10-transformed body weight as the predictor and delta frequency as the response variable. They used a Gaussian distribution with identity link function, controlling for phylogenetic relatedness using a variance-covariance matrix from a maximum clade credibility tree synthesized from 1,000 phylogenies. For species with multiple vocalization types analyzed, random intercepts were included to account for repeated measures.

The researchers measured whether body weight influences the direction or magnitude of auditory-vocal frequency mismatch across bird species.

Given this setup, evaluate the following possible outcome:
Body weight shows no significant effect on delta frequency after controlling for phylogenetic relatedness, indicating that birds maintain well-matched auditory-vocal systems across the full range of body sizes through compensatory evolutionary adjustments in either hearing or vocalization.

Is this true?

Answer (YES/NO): NO